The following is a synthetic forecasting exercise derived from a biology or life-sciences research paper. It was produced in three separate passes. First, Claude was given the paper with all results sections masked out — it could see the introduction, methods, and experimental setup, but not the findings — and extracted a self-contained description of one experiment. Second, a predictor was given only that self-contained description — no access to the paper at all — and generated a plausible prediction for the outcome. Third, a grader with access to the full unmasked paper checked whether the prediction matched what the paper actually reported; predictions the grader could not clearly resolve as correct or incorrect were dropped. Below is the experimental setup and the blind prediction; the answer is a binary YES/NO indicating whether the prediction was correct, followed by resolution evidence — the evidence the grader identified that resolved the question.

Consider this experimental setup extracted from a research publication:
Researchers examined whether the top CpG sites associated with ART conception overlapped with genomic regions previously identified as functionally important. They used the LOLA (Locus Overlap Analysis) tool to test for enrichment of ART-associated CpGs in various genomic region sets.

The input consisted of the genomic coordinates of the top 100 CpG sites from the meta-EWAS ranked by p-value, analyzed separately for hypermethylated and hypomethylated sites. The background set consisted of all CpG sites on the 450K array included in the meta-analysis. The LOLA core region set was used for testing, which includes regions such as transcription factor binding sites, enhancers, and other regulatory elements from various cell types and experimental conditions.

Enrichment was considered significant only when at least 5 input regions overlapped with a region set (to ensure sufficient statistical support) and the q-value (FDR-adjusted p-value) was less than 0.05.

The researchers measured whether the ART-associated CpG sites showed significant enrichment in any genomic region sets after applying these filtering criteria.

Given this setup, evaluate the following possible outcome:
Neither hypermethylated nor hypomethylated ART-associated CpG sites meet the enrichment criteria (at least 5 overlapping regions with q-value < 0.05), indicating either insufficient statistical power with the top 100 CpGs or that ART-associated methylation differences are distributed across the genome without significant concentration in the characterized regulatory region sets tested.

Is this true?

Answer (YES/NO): NO